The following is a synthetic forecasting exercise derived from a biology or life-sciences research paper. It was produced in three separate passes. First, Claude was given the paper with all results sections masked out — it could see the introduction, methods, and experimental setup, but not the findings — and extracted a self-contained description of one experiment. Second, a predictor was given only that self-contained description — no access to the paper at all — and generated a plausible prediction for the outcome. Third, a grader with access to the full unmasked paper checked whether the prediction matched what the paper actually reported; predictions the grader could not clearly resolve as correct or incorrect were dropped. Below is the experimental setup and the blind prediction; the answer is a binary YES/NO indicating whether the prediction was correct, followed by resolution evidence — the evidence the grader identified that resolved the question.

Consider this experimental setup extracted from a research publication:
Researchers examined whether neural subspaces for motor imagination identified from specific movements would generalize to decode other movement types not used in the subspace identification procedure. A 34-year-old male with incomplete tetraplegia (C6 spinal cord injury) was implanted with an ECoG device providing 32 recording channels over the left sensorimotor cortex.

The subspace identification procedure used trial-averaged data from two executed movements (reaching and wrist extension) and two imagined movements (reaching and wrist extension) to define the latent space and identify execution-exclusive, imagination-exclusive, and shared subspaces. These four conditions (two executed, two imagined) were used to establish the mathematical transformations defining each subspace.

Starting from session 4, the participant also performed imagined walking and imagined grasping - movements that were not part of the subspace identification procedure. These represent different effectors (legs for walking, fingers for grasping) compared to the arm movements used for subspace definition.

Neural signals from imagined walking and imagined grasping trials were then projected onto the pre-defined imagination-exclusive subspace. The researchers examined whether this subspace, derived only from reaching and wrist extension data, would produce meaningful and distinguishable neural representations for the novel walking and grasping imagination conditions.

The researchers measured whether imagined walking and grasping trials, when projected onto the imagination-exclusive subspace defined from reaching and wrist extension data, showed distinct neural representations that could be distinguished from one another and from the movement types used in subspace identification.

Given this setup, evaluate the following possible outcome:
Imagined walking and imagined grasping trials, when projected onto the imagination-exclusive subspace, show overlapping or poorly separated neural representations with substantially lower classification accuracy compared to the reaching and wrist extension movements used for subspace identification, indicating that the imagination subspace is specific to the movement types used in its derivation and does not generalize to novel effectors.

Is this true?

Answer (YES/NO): NO